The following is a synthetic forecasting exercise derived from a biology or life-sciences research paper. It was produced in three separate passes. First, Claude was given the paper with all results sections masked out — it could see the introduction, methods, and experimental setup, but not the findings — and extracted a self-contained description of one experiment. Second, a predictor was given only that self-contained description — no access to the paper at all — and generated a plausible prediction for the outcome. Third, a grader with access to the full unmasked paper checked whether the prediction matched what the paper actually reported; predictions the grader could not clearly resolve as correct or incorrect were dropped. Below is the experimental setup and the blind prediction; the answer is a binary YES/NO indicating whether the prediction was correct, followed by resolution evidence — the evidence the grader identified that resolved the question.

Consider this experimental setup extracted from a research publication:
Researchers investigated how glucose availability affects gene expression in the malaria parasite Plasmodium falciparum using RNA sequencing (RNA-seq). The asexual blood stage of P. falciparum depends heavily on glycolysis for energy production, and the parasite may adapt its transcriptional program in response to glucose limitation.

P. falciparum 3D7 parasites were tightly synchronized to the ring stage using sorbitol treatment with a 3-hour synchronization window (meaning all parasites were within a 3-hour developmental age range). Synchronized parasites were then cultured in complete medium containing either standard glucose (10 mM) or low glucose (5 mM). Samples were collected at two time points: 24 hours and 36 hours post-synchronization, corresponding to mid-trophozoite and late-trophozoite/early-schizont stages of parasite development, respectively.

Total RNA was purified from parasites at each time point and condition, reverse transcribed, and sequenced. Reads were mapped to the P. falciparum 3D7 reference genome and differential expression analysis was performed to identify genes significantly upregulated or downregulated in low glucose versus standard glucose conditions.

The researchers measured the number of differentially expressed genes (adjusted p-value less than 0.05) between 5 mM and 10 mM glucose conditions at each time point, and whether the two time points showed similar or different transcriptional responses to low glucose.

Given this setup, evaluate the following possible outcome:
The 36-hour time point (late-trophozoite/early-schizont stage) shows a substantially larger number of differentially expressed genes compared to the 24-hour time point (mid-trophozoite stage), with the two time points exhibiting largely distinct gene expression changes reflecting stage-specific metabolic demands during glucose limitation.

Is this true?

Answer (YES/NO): NO